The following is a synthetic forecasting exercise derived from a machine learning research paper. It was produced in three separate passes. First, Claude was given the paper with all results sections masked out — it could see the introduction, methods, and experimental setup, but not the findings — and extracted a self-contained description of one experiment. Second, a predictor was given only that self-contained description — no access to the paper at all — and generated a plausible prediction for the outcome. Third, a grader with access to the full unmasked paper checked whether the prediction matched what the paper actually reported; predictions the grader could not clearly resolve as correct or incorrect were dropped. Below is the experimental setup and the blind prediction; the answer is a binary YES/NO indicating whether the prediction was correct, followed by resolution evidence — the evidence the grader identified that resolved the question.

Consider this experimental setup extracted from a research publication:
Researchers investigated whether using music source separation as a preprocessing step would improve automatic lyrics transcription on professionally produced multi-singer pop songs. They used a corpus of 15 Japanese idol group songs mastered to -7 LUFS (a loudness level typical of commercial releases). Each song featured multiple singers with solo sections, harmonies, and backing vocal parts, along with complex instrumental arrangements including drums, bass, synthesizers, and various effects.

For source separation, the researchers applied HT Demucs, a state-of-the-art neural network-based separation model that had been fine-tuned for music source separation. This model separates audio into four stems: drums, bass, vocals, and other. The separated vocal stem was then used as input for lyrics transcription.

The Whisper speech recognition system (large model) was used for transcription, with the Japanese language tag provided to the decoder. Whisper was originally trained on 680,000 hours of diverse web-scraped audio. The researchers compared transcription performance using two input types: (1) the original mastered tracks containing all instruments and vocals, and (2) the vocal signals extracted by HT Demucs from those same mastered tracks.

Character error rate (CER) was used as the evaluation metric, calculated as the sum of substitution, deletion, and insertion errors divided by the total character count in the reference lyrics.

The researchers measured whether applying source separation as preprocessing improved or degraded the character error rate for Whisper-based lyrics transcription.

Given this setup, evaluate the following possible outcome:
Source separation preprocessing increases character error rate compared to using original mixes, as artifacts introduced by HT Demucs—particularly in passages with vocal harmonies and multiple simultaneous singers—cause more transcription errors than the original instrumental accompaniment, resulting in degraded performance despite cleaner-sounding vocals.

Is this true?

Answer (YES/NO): NO